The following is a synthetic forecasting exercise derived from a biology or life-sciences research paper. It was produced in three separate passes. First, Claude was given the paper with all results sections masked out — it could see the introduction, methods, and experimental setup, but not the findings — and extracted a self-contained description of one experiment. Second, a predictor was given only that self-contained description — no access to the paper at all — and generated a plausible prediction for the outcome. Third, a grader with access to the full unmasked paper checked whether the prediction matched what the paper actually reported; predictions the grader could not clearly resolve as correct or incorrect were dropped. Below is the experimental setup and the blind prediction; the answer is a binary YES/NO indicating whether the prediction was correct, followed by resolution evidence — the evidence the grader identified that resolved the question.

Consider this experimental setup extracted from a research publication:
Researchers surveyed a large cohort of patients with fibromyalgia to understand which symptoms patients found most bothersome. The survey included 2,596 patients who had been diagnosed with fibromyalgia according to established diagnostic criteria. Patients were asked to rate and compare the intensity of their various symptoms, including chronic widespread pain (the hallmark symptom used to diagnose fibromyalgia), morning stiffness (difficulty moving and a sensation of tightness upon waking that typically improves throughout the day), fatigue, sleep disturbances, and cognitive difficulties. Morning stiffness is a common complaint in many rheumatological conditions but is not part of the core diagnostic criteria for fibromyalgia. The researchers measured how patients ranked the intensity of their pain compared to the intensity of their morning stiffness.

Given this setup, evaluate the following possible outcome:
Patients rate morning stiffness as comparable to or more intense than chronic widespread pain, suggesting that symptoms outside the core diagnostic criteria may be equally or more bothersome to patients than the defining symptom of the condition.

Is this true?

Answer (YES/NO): YES